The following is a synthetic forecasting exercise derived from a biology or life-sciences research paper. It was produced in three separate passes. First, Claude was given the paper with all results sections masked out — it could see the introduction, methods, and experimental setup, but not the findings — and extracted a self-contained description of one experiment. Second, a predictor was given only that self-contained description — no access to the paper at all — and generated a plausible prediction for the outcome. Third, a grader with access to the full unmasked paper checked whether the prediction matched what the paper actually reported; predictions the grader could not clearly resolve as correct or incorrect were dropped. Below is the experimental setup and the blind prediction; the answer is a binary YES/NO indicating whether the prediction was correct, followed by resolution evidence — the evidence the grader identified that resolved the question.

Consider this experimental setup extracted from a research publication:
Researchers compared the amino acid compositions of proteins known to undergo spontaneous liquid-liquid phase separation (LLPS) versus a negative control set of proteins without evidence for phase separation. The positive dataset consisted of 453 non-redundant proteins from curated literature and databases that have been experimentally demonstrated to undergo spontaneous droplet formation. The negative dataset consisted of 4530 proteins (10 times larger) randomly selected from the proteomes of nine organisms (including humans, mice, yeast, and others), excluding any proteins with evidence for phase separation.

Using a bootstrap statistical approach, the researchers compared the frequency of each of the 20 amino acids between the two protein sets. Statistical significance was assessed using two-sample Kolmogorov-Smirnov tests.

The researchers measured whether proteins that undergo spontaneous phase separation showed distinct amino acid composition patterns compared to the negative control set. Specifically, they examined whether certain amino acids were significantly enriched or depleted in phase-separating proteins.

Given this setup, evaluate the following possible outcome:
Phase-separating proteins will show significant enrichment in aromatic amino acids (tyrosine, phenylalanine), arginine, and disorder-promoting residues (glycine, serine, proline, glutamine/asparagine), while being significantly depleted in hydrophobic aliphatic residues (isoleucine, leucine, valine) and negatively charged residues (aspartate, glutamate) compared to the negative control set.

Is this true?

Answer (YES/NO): NO